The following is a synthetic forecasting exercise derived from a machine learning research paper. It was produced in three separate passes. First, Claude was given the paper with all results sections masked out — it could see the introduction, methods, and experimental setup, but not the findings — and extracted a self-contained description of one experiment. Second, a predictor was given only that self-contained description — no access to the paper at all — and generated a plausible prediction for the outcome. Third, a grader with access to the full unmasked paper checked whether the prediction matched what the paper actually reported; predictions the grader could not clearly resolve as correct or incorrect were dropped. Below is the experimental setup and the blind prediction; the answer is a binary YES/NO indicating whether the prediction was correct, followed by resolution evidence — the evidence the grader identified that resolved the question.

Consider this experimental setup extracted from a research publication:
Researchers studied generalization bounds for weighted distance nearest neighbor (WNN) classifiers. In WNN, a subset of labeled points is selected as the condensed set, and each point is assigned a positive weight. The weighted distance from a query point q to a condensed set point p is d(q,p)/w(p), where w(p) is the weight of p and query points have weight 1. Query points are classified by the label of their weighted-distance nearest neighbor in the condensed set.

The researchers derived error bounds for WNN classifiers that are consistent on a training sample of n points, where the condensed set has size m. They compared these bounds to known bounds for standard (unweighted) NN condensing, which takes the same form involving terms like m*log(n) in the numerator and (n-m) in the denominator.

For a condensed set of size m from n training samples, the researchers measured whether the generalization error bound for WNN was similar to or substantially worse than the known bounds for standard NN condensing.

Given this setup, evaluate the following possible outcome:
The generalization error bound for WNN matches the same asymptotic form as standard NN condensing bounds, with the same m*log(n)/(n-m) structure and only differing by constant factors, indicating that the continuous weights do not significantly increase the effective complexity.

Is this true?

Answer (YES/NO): YES